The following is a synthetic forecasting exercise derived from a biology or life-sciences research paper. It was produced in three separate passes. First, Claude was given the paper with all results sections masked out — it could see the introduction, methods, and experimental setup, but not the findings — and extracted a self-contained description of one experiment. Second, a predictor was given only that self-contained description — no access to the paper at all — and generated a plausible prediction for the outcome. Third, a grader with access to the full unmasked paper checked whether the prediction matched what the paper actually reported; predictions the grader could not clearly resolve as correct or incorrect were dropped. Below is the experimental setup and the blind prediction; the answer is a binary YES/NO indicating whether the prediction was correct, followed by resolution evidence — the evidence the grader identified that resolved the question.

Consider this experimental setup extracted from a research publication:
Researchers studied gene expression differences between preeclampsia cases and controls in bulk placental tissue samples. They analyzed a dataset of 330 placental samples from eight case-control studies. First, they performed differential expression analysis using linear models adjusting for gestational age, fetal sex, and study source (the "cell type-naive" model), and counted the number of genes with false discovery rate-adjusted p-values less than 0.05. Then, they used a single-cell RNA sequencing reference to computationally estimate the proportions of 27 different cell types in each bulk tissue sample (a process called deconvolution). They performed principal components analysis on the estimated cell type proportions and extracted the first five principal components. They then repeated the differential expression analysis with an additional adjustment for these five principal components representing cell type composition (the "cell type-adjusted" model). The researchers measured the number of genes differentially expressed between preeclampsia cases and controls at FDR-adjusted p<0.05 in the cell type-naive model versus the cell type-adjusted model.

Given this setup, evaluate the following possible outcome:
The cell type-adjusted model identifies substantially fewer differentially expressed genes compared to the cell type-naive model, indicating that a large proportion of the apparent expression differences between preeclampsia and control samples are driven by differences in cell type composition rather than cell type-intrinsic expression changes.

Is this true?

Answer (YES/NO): YES